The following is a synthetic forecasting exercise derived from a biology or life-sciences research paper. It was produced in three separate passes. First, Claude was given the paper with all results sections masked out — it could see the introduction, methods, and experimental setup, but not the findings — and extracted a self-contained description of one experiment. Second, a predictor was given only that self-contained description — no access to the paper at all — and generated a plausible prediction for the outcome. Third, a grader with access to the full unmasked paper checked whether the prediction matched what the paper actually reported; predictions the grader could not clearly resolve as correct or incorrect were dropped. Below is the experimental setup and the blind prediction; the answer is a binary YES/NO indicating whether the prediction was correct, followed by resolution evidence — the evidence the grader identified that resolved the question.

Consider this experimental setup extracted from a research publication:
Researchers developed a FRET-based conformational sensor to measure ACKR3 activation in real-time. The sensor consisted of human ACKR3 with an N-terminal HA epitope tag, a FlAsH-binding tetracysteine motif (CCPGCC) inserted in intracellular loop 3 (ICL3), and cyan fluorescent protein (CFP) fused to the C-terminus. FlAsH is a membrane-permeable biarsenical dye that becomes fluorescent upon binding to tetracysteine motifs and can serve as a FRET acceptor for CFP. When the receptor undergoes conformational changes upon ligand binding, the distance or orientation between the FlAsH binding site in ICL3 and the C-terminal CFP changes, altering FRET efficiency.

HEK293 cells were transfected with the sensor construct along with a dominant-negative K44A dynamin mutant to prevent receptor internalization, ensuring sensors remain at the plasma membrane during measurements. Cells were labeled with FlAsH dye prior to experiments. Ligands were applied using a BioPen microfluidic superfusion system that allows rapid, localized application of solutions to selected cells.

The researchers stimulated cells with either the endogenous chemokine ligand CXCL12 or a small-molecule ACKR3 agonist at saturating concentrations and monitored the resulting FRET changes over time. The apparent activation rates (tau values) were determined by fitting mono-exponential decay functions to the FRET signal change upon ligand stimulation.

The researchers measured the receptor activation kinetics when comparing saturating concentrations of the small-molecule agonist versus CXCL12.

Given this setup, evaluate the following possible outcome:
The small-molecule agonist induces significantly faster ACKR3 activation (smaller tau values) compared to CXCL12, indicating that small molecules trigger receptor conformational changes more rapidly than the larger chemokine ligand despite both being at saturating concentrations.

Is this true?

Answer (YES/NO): NO